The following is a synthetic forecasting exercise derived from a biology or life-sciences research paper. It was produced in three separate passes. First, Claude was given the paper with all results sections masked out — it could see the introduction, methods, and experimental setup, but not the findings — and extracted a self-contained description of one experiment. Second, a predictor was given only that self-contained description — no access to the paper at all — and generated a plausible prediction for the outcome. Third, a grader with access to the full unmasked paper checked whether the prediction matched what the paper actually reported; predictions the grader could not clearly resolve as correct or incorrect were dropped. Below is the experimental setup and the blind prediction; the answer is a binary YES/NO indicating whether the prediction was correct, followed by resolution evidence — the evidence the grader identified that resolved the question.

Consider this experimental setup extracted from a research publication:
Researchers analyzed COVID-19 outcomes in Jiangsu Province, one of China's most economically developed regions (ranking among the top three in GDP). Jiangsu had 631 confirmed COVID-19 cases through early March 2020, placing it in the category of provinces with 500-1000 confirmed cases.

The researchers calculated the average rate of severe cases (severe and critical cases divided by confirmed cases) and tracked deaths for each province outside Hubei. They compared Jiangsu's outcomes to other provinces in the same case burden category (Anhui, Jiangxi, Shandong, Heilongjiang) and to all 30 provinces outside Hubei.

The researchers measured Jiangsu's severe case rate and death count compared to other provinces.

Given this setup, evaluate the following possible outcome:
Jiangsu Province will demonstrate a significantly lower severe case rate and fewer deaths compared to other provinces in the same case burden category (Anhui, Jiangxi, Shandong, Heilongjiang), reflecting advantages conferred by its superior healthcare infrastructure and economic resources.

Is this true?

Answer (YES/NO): YES